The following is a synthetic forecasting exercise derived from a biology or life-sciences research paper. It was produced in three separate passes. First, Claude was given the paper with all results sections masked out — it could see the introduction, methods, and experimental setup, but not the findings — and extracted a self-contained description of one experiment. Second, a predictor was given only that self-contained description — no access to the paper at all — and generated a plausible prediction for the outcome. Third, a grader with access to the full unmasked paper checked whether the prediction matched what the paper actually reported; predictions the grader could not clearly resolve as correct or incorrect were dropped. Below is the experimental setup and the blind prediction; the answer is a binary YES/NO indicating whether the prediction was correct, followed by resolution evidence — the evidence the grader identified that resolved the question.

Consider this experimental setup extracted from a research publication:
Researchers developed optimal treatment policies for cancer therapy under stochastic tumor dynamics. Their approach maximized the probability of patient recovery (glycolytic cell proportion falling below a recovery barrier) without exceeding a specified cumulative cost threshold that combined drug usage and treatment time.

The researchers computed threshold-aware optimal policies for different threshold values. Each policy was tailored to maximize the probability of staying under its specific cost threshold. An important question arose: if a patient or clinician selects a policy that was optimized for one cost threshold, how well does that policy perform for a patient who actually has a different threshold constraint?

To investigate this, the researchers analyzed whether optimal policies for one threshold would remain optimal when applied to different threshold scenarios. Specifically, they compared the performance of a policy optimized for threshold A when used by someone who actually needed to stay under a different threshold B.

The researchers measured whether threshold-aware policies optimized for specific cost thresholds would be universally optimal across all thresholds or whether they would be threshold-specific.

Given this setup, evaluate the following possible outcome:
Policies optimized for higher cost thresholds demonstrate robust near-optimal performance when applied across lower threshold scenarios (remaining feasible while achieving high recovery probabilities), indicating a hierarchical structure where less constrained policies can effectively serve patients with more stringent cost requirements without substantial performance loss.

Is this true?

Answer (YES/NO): NO